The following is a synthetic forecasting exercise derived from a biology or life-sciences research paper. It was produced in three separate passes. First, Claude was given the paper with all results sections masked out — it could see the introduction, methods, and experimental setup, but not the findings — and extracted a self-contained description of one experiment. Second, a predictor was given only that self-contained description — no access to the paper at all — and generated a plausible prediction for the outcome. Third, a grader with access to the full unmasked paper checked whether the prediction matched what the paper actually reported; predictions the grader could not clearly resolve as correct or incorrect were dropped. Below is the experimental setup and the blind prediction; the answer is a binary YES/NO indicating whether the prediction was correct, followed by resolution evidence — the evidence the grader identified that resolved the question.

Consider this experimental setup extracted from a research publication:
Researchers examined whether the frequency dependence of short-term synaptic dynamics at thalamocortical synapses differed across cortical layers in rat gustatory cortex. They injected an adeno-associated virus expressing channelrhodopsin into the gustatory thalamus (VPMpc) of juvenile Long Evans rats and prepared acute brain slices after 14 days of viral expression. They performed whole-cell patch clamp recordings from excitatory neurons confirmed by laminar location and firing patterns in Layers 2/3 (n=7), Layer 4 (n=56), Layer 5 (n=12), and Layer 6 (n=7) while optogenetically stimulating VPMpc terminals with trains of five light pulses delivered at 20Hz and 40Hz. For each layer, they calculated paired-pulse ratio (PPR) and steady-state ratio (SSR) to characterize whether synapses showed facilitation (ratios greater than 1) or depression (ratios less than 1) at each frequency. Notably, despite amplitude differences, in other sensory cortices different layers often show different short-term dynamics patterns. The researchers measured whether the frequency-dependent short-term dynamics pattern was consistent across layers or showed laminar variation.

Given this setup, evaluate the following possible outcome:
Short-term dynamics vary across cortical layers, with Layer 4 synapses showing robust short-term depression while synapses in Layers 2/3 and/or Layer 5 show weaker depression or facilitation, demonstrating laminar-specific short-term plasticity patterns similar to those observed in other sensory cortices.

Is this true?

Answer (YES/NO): NO